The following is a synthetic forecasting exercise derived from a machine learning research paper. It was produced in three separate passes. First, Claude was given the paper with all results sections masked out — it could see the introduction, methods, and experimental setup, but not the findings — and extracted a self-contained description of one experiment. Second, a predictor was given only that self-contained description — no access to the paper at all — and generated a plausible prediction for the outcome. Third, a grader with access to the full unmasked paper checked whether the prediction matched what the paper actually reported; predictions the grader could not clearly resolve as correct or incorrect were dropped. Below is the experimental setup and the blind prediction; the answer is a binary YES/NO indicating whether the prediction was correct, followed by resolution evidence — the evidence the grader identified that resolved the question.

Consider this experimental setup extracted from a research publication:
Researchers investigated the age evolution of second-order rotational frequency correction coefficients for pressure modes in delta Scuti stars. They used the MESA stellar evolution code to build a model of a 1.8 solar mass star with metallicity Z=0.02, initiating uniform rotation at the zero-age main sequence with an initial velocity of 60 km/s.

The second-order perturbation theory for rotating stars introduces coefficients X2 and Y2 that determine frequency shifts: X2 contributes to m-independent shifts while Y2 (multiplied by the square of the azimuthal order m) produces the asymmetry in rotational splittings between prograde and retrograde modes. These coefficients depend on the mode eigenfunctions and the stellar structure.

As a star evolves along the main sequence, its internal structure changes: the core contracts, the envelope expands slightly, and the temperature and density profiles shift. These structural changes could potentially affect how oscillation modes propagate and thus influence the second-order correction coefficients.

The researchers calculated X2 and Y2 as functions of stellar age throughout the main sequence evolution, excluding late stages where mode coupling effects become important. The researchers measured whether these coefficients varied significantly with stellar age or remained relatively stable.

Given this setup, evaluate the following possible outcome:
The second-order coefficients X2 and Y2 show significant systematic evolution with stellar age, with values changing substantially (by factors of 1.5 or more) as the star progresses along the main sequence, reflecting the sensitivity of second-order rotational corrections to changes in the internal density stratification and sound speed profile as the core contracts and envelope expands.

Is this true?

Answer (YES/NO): NO